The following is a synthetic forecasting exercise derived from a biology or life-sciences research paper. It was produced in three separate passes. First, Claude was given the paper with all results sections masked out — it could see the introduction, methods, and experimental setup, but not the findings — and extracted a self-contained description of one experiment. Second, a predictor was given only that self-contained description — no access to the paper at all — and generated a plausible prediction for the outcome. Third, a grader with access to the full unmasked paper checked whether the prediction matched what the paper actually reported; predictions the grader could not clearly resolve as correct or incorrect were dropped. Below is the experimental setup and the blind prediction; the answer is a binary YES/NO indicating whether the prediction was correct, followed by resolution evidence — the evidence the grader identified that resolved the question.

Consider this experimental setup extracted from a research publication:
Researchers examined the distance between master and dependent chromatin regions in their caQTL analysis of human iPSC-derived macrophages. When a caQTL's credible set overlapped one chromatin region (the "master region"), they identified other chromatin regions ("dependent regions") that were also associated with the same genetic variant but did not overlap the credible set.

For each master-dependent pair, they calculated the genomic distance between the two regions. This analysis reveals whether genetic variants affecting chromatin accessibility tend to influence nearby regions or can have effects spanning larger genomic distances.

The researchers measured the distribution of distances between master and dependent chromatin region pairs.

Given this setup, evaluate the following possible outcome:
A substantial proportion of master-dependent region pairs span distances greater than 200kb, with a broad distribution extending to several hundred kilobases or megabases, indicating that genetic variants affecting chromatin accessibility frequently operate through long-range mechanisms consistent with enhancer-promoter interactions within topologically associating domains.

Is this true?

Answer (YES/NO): NO